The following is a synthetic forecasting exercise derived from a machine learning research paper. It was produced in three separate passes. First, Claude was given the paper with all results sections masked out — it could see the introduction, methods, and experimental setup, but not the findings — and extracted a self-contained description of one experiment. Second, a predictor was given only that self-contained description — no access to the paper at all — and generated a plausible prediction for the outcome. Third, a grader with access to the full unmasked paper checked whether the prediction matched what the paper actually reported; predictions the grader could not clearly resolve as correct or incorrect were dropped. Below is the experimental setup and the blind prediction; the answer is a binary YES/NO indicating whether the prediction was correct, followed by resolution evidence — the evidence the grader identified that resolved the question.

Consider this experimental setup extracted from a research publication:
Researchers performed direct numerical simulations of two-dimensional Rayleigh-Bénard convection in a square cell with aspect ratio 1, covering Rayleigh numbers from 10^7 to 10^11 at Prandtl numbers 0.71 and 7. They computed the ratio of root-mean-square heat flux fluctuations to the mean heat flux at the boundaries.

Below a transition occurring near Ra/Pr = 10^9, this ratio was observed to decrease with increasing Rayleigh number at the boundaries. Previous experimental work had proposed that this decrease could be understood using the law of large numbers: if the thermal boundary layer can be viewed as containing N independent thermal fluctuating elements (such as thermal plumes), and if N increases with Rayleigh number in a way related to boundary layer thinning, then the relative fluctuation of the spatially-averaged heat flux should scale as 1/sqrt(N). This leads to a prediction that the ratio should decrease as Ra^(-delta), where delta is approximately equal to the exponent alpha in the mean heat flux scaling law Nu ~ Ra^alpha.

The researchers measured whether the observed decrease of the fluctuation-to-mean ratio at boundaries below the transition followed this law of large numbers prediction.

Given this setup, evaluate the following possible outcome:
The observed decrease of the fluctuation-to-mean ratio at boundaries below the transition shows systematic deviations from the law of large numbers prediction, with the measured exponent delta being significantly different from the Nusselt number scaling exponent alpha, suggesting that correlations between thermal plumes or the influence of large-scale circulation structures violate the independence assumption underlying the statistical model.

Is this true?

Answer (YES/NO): NO